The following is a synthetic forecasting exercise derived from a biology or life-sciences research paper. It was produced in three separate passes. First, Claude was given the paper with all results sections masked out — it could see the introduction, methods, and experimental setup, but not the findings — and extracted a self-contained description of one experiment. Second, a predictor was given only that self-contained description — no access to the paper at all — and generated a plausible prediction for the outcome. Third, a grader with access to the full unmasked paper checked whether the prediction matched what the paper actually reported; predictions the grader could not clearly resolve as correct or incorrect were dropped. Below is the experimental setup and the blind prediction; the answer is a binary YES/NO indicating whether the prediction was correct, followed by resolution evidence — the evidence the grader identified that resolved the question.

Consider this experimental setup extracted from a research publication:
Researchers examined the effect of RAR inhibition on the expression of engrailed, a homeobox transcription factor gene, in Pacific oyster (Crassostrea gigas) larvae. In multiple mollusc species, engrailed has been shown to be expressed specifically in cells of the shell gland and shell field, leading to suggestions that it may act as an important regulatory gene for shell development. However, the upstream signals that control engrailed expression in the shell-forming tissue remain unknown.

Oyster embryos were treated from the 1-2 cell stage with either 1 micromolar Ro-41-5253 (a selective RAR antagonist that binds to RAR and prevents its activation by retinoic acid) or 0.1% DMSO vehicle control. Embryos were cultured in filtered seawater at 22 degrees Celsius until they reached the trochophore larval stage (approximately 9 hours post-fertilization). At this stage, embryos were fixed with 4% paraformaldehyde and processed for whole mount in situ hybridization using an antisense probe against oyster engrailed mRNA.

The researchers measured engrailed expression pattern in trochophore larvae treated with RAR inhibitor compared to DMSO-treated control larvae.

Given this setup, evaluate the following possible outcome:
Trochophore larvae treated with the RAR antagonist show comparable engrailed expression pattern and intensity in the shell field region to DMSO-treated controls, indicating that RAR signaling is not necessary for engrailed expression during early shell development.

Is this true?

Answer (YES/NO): NO